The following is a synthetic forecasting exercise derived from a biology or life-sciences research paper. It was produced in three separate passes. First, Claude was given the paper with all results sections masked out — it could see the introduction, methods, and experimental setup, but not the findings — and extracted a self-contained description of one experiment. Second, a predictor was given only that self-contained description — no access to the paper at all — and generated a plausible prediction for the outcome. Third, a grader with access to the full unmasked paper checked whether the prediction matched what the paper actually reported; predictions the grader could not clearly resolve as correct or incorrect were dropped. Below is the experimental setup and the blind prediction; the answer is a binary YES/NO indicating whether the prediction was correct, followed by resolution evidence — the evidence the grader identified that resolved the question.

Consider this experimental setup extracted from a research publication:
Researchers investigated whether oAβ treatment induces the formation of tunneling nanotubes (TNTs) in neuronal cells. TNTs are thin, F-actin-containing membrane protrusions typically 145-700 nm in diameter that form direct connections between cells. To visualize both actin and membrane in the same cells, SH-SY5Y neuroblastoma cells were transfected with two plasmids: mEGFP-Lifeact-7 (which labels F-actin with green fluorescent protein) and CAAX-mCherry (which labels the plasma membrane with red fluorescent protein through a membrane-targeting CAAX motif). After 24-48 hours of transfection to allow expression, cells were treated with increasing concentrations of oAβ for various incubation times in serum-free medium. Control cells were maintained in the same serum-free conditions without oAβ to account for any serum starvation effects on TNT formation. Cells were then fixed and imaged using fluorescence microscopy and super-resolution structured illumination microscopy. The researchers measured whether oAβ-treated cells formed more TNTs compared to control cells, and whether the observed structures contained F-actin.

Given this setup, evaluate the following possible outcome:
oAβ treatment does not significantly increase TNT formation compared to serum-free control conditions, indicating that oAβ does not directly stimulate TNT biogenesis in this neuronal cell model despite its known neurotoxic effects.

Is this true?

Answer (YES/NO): NO